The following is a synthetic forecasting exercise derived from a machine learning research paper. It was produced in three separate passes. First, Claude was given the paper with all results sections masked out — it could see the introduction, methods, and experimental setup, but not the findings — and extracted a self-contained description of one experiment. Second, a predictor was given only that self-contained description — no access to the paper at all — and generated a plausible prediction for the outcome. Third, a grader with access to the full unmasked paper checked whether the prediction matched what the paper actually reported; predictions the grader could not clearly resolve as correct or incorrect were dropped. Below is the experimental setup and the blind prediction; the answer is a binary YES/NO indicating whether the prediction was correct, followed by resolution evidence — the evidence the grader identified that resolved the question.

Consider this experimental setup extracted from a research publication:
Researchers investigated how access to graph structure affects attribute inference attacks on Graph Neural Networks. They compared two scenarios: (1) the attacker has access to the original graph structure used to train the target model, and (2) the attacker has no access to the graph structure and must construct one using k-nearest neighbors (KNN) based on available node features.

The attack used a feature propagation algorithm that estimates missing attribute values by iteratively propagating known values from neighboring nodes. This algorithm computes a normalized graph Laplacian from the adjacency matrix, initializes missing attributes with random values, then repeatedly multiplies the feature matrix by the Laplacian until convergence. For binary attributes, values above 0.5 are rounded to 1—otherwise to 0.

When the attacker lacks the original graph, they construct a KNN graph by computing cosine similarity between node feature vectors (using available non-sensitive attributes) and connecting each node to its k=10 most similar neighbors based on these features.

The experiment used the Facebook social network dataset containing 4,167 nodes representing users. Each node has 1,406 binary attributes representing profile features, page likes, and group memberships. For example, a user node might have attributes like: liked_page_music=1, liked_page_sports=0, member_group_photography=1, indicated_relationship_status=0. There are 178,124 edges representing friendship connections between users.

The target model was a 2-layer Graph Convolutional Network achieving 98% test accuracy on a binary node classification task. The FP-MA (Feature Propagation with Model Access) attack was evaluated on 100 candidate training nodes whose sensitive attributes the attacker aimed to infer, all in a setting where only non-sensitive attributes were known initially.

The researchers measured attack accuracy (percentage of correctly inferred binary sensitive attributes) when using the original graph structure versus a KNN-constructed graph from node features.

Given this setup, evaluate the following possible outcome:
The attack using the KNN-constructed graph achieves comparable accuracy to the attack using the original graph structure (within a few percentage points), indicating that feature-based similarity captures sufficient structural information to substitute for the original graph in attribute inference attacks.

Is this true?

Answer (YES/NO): NO